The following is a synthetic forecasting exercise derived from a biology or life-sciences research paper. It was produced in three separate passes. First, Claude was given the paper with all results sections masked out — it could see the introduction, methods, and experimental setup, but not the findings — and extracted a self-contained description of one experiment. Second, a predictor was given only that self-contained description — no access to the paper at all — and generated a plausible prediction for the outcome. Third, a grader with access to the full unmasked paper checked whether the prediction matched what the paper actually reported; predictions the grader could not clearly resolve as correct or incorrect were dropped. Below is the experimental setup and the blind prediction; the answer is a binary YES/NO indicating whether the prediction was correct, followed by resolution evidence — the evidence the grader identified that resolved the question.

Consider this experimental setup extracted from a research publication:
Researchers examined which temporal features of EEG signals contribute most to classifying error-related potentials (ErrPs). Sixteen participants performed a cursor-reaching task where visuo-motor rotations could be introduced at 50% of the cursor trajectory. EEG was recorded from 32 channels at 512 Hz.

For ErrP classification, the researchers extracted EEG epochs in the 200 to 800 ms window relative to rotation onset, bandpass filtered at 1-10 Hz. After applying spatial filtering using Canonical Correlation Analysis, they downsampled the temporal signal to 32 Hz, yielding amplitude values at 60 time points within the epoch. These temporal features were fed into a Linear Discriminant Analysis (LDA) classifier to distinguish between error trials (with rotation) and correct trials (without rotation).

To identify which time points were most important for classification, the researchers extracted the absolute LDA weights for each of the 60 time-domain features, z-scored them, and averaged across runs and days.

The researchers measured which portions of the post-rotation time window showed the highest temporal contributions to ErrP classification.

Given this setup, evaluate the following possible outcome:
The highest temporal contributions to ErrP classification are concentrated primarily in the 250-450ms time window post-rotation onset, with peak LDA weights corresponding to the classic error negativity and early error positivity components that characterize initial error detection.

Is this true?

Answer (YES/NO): NO